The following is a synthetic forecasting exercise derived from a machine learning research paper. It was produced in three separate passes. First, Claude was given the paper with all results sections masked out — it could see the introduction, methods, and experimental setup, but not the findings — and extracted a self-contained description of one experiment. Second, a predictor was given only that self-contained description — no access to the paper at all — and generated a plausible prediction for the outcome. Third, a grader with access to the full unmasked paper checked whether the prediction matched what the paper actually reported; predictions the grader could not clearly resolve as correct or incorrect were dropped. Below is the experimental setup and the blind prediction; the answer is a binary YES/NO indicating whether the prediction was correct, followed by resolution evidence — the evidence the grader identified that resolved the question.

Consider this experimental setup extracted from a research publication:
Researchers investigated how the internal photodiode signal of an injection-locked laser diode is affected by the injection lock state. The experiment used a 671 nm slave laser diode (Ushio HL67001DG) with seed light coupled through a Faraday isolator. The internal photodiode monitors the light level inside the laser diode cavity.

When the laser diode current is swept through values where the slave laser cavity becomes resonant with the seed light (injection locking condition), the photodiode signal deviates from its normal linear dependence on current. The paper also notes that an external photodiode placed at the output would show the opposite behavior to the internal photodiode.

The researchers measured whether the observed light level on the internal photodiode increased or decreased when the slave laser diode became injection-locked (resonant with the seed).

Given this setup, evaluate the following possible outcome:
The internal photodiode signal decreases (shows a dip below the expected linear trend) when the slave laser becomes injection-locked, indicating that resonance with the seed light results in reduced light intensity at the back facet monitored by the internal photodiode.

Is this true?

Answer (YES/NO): NO